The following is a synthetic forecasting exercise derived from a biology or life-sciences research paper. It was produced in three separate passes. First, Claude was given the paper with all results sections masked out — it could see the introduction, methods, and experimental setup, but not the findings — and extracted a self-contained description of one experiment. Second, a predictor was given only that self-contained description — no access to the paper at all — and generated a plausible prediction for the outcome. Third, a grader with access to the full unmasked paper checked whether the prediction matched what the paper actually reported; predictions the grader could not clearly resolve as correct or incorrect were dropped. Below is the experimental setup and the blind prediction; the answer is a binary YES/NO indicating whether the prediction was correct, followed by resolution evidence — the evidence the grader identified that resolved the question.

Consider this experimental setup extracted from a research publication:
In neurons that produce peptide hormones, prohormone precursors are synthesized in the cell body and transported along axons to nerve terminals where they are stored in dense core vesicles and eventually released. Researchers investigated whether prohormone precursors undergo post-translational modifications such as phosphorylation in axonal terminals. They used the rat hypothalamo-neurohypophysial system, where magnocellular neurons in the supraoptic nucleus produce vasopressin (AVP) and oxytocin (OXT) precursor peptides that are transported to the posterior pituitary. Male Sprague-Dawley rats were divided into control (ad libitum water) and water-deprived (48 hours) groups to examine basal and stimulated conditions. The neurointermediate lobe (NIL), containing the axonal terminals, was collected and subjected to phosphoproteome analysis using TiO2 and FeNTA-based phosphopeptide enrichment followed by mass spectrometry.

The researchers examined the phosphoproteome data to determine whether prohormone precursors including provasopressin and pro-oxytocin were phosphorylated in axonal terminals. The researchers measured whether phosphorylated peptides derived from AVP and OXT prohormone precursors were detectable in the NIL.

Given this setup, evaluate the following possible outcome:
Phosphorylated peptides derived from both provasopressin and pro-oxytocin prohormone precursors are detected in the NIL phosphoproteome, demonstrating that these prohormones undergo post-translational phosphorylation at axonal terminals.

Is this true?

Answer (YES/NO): YES